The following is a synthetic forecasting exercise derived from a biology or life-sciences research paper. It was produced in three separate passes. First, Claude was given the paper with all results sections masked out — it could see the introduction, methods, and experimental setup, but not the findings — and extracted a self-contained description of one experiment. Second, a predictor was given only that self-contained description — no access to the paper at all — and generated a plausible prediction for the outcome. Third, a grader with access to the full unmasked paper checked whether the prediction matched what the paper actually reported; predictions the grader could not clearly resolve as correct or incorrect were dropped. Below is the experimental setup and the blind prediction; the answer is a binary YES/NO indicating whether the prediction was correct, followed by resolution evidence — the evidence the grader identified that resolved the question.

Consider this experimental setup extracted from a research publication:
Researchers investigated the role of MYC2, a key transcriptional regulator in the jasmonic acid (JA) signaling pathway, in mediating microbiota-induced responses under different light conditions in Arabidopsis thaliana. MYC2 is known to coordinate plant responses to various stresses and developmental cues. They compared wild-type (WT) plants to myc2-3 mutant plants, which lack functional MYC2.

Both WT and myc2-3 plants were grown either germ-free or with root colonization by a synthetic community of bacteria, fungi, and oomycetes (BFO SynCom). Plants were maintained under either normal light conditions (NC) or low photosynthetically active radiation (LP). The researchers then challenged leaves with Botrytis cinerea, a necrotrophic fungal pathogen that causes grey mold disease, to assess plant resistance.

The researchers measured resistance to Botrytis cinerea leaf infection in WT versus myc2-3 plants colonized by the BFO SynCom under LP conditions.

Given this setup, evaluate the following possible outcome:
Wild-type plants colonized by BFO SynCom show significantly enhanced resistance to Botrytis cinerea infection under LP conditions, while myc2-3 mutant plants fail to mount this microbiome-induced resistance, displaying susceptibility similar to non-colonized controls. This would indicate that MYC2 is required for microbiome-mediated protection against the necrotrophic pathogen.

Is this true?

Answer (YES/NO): NO